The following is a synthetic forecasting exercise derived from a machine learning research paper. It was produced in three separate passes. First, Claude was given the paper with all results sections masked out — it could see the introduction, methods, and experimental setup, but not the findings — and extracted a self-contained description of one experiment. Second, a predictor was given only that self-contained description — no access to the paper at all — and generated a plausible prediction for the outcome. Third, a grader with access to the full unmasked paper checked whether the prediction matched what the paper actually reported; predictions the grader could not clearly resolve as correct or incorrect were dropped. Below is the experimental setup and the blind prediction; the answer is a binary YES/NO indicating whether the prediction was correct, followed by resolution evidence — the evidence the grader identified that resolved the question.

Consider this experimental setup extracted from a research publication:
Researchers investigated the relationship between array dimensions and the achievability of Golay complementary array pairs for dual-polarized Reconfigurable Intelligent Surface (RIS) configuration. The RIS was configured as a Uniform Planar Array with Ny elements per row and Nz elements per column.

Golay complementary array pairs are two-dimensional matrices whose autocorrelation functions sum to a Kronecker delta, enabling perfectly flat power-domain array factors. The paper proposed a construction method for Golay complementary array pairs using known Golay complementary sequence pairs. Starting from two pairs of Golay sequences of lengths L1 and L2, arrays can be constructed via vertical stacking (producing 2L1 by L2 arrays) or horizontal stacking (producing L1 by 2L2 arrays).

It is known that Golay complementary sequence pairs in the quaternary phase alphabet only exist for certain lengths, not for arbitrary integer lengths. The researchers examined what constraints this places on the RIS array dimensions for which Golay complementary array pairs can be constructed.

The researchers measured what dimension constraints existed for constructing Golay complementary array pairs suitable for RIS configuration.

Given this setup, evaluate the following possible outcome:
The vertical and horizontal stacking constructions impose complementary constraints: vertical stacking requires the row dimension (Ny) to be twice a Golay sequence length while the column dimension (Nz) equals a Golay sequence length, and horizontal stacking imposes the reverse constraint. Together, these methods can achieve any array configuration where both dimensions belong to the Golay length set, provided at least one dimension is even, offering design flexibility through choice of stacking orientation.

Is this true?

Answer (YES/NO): NO